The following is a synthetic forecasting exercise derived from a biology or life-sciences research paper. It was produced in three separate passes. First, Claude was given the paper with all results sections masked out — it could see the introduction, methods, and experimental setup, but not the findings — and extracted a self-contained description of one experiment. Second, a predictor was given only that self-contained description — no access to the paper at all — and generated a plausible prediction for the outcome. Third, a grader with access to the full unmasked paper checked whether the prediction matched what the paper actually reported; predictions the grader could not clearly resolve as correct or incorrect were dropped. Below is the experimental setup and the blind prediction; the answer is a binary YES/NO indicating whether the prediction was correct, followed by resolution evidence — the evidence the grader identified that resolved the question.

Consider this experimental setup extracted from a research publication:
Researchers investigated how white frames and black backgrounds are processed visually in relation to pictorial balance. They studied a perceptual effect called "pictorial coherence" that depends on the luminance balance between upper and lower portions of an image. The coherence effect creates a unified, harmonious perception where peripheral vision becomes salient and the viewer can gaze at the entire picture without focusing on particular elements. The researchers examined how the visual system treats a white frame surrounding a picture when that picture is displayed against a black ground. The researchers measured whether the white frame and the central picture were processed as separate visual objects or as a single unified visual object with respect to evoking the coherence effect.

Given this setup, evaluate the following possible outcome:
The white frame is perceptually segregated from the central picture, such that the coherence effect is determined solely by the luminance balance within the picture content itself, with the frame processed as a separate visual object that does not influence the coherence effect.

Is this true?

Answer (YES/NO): NO